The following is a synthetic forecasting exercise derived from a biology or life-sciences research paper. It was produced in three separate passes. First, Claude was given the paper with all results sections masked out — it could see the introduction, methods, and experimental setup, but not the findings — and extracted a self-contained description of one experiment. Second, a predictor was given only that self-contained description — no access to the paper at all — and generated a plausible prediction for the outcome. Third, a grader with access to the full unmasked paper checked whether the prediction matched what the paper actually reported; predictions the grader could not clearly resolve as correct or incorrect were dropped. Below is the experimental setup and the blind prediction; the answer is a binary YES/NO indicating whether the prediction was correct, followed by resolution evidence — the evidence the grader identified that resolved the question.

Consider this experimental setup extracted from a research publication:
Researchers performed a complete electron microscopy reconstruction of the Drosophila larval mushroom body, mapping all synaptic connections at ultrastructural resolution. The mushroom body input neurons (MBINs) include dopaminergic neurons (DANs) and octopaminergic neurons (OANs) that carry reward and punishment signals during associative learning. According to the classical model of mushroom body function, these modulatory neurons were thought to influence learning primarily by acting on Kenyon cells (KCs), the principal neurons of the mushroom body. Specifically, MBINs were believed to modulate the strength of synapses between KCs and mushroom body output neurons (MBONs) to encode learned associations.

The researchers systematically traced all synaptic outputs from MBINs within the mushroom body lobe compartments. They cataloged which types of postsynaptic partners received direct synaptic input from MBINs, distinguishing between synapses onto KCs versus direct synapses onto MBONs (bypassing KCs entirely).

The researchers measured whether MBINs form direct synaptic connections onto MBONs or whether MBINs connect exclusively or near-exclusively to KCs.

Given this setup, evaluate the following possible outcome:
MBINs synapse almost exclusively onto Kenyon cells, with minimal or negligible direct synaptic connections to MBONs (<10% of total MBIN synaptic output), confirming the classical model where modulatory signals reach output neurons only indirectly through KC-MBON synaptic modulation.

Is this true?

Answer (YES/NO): NO